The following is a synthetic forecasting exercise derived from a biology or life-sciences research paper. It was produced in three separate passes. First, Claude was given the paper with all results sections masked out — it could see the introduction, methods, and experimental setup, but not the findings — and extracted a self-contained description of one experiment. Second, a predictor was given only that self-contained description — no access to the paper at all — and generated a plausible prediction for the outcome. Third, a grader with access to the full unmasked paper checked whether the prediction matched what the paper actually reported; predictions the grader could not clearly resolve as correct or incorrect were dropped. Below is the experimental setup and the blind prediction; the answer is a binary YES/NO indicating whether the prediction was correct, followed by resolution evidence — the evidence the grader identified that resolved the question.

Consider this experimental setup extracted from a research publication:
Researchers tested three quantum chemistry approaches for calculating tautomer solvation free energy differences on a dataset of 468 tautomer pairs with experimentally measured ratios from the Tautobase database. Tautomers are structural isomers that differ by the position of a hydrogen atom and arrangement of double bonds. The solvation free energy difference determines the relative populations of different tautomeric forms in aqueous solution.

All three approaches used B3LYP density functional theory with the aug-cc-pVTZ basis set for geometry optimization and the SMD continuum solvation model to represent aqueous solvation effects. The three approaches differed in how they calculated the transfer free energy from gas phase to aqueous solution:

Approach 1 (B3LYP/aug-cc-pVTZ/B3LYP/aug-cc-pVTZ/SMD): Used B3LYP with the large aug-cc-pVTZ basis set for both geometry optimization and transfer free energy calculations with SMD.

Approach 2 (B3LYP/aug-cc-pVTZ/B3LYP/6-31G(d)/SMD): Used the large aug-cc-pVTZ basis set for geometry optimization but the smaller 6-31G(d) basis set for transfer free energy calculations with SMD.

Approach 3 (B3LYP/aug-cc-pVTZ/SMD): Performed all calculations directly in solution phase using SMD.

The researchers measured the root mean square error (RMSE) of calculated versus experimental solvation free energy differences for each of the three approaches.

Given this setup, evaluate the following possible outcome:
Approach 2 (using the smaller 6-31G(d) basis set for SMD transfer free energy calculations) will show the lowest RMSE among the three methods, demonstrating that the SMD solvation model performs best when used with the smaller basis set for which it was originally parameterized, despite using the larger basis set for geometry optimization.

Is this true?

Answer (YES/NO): YES